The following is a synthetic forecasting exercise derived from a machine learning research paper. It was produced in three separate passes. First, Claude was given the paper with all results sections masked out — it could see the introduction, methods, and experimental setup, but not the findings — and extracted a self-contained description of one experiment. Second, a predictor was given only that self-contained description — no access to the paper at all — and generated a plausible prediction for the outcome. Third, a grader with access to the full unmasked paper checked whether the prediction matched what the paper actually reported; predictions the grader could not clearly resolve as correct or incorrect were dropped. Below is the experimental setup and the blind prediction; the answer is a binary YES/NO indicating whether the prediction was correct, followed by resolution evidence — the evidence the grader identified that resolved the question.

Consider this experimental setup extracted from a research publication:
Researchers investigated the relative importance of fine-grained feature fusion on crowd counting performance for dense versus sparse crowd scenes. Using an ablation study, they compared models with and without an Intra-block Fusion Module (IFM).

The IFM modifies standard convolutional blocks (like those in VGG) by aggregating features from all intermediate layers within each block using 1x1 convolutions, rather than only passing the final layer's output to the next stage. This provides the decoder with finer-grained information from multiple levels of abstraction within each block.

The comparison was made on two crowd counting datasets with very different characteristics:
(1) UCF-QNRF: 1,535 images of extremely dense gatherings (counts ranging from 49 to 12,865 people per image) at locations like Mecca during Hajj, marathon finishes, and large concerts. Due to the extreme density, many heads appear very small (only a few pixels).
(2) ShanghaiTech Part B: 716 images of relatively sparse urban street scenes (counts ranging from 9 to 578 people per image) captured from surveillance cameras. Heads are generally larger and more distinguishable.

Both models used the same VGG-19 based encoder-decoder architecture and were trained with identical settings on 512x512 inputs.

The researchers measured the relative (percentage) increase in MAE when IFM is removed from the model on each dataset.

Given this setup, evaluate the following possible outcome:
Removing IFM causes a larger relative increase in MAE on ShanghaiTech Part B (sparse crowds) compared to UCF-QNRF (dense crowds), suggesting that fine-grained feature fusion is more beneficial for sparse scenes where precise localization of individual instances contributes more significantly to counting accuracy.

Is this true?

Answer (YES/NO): NO